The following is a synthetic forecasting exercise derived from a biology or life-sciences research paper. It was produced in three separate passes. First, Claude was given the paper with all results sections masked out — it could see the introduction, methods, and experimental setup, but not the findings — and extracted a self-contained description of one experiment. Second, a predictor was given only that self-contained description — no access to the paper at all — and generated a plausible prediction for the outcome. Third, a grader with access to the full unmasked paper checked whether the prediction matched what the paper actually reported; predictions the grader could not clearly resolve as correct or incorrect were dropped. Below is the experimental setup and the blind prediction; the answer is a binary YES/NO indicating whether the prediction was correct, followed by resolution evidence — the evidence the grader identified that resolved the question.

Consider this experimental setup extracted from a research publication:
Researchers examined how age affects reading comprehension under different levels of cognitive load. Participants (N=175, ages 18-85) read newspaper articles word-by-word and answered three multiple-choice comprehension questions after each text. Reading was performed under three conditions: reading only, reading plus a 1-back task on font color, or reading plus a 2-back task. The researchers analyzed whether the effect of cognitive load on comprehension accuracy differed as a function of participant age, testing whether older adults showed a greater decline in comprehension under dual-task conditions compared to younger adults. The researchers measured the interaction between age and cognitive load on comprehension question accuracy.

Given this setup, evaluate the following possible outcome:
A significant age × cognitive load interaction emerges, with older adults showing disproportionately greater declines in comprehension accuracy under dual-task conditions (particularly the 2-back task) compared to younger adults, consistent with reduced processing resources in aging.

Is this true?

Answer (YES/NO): NO